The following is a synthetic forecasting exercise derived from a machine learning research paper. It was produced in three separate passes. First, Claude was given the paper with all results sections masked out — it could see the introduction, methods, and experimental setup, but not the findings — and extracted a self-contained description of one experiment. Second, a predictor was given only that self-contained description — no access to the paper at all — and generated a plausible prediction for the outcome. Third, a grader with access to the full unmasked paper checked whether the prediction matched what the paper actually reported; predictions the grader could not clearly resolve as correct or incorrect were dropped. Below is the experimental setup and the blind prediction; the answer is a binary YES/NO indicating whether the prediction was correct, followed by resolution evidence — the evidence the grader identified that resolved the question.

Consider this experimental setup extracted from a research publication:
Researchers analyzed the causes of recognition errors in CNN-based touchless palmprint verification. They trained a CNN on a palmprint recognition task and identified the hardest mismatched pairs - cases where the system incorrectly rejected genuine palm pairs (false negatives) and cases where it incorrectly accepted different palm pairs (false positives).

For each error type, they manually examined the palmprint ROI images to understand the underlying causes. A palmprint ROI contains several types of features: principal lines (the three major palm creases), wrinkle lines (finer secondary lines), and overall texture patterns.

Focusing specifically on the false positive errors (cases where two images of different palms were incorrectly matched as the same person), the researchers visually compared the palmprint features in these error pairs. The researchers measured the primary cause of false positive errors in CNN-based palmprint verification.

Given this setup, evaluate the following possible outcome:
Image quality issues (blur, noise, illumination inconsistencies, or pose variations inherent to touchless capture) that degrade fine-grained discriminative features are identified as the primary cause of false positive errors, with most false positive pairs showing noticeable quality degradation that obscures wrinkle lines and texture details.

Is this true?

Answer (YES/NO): NO